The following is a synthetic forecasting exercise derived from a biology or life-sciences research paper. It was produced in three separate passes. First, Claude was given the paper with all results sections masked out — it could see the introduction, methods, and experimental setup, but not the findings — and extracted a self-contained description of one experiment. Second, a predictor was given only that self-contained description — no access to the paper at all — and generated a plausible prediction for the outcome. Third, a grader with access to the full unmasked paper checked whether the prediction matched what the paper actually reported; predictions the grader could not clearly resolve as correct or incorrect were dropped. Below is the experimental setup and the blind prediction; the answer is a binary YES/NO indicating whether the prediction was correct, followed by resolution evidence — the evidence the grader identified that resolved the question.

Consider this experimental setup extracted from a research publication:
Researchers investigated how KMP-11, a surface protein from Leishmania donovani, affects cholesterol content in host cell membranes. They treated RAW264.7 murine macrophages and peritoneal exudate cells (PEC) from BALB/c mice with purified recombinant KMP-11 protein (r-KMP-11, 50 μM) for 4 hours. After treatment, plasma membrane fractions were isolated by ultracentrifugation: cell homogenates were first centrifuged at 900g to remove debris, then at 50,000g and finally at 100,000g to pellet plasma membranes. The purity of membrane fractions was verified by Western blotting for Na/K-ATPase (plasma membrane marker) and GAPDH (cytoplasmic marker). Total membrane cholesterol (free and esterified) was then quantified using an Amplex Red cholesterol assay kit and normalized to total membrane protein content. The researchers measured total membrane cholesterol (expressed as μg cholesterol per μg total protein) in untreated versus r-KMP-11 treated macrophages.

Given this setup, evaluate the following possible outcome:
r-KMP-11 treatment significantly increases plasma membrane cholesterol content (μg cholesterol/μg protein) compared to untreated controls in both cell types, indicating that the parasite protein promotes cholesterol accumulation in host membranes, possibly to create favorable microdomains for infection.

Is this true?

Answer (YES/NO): NO